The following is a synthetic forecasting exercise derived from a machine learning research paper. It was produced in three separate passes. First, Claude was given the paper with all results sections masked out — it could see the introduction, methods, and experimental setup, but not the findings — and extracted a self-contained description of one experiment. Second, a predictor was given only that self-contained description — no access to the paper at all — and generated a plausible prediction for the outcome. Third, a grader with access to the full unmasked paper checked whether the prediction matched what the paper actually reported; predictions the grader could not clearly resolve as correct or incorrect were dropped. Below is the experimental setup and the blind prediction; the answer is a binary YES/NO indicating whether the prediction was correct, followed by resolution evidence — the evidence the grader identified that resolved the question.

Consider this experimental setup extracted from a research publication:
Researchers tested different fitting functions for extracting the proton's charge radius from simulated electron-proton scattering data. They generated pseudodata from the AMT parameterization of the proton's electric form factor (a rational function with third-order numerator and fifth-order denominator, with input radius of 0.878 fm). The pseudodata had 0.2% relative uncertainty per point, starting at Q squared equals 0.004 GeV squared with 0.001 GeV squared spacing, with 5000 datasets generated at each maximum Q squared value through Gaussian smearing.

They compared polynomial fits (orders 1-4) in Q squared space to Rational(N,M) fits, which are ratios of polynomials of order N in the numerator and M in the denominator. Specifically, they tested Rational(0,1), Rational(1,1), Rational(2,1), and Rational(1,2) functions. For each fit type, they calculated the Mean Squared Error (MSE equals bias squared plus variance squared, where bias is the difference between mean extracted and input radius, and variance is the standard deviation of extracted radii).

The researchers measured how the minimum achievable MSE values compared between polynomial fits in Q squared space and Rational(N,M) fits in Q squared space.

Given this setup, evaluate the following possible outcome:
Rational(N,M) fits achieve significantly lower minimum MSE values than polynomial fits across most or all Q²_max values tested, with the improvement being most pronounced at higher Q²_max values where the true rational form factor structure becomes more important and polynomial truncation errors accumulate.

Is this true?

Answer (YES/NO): NO